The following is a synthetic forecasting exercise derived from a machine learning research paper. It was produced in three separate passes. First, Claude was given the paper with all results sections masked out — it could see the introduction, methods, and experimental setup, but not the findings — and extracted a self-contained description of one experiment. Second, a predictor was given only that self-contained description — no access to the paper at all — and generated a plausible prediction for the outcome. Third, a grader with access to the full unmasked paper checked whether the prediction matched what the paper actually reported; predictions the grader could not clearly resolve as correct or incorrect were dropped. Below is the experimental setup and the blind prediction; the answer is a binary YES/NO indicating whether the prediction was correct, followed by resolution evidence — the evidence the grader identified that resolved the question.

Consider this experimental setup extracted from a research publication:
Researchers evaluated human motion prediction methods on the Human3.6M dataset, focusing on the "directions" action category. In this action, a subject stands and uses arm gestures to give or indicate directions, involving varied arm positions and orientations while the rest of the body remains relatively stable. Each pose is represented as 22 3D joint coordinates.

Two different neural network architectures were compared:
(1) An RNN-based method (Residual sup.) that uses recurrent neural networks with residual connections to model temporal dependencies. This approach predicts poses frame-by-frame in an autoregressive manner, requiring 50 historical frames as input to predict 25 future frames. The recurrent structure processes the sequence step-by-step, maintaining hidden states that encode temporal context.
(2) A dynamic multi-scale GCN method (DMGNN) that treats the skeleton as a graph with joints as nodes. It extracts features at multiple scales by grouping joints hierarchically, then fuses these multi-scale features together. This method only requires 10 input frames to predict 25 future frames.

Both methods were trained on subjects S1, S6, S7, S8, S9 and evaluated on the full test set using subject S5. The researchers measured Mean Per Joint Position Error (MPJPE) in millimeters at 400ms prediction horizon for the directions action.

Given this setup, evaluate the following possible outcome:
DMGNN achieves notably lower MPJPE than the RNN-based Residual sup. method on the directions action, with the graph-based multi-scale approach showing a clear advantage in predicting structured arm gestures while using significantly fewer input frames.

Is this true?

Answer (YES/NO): YES